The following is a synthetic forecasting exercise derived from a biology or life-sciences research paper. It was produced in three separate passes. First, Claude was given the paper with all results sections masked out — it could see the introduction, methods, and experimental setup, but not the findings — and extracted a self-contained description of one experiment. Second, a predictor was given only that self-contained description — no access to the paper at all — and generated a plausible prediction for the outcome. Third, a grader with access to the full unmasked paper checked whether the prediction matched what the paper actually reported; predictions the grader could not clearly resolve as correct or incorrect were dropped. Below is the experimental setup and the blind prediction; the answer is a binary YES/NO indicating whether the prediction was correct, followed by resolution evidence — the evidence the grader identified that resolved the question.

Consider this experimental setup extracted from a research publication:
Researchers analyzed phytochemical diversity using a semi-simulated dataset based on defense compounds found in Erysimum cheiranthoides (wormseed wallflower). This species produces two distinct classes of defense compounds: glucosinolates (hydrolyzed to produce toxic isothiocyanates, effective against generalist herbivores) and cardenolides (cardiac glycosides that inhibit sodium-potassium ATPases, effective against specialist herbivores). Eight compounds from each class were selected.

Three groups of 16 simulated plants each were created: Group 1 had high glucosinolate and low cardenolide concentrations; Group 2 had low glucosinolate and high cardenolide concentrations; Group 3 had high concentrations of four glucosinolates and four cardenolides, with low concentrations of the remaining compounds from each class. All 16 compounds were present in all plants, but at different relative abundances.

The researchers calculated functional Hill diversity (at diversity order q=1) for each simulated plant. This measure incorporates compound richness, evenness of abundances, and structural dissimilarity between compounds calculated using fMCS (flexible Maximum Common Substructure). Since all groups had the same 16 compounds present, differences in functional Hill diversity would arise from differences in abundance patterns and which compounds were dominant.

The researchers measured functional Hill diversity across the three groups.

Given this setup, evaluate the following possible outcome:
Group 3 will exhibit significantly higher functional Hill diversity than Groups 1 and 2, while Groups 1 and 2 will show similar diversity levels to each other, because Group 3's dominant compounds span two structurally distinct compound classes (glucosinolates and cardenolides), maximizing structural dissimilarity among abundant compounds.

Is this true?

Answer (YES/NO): NO